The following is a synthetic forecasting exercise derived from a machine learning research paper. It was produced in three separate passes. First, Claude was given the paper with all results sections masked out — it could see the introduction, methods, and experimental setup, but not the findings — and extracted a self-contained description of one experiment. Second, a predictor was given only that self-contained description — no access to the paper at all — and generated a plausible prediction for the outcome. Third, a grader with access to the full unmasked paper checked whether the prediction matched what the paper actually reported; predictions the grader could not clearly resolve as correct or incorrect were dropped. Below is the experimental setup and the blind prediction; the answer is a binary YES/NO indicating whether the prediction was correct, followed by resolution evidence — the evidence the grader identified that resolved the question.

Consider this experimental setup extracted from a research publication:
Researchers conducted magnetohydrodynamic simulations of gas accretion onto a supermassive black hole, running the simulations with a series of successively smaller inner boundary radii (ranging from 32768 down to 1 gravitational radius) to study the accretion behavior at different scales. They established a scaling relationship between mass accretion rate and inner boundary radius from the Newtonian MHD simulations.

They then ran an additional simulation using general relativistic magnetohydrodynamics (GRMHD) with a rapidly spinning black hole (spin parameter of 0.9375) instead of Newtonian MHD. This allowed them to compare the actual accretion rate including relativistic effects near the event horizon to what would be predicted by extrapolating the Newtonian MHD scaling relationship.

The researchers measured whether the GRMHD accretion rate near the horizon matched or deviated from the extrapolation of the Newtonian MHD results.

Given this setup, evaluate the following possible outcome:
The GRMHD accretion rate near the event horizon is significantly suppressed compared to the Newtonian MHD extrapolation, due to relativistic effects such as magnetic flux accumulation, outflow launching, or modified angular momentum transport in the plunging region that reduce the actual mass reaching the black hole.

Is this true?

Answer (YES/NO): YES